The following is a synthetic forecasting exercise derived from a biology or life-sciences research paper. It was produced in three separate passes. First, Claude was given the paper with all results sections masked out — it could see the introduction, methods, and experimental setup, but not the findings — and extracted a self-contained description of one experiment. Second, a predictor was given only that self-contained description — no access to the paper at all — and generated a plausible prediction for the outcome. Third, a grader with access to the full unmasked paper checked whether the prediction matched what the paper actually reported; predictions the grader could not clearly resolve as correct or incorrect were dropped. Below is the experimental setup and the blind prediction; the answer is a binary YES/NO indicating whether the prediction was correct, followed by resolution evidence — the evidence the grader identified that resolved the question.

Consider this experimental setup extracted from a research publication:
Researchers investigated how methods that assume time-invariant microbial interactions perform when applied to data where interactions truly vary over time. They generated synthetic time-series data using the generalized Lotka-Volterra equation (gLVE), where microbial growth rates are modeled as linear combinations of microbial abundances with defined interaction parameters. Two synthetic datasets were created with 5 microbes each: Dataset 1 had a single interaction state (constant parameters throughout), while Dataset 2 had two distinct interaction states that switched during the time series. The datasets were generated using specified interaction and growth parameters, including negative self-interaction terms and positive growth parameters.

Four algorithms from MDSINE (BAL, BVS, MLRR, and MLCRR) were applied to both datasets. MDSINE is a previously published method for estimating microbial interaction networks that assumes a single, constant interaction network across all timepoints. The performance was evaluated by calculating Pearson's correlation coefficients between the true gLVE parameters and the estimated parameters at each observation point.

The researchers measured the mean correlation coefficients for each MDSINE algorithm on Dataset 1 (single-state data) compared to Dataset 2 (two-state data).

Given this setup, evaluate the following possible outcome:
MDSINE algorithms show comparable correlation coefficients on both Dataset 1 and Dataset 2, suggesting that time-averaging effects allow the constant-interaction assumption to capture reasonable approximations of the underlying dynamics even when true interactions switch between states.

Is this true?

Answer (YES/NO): NO